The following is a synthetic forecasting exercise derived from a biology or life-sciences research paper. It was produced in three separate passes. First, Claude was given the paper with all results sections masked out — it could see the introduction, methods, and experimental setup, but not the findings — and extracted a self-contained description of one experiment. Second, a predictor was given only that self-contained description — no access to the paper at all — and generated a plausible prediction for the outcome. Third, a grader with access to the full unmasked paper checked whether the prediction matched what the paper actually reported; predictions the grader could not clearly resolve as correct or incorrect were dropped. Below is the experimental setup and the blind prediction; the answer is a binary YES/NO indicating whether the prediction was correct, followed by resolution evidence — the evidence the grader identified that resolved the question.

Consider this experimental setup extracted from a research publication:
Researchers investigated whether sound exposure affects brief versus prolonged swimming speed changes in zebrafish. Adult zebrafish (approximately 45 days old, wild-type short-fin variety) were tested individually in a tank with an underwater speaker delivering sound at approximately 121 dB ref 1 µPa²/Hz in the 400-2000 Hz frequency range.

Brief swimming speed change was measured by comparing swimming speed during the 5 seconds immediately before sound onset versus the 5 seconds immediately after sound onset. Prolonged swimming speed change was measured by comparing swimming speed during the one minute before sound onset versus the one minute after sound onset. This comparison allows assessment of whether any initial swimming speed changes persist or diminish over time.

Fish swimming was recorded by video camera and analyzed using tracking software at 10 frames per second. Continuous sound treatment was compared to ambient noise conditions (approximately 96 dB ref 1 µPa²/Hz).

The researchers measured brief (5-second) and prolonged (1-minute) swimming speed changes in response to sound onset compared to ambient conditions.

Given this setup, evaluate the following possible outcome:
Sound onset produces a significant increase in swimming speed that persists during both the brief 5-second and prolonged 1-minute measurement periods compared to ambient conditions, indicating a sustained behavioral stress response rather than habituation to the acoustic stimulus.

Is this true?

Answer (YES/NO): NO